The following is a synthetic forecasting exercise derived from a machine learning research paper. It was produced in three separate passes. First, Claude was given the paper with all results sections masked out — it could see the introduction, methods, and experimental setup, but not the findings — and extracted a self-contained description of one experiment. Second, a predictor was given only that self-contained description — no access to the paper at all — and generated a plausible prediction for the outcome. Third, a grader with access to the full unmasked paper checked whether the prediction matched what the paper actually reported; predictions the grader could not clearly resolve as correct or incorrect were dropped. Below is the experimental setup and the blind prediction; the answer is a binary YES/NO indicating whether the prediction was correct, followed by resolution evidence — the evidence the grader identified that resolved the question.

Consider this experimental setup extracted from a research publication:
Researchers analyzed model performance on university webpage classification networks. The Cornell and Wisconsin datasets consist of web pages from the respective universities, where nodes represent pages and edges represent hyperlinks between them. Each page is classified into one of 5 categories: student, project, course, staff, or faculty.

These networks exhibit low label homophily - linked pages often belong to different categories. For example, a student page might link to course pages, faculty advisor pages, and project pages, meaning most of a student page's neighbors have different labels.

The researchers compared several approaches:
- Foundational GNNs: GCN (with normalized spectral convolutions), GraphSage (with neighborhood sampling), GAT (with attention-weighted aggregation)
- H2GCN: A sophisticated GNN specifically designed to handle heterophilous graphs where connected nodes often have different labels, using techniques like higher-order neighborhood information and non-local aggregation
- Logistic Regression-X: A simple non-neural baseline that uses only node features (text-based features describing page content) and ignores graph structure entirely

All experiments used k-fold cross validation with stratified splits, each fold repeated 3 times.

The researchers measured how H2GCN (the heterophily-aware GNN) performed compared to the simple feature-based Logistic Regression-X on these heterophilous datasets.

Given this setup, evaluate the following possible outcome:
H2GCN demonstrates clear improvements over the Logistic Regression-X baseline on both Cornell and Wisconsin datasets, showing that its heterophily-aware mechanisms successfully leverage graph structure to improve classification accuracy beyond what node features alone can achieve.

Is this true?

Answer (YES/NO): NO